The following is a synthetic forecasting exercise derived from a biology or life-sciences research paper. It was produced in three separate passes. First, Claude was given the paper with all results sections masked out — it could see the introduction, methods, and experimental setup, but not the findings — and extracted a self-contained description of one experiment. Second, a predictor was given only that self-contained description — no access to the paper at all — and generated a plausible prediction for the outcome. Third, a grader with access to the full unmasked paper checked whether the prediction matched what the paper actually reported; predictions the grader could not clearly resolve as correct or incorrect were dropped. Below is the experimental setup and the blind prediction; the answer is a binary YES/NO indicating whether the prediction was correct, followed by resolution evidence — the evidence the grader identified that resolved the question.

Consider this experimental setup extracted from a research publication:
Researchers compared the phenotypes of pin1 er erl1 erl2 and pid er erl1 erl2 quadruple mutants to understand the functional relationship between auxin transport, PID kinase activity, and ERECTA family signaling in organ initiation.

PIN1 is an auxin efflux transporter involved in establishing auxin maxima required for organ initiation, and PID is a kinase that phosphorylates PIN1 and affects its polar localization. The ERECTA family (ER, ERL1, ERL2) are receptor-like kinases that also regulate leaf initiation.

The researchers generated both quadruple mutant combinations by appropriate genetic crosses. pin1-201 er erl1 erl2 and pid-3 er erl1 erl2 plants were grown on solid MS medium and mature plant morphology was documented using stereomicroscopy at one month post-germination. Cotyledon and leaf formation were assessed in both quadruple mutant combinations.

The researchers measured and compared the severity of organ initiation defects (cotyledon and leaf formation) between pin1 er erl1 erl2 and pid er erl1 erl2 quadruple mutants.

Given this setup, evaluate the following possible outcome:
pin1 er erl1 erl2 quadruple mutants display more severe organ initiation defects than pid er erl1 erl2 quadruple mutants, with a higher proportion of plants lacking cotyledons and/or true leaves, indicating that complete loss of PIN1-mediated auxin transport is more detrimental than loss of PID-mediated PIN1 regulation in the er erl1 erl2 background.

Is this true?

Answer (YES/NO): NO